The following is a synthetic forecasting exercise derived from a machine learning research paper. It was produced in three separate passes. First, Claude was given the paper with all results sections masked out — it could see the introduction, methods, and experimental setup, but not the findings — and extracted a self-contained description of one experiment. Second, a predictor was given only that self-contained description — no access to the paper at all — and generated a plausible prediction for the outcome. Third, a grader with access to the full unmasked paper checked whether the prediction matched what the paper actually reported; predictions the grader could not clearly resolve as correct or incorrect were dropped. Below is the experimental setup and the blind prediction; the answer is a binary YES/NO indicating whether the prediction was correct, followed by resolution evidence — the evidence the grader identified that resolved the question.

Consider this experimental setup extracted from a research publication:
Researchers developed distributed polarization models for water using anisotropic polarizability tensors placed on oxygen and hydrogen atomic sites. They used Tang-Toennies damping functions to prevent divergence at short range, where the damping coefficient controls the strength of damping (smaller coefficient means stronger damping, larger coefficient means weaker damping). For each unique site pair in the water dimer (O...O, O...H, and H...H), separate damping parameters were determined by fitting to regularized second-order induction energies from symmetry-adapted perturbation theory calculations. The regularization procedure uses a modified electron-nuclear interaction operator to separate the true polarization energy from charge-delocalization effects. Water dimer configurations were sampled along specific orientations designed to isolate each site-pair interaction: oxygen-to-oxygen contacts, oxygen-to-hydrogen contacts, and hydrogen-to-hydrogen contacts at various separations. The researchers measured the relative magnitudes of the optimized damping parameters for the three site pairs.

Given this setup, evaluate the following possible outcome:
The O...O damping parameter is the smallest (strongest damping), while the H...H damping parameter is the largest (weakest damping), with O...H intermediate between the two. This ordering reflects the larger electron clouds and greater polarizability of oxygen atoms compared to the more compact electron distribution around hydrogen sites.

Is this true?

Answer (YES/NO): YES